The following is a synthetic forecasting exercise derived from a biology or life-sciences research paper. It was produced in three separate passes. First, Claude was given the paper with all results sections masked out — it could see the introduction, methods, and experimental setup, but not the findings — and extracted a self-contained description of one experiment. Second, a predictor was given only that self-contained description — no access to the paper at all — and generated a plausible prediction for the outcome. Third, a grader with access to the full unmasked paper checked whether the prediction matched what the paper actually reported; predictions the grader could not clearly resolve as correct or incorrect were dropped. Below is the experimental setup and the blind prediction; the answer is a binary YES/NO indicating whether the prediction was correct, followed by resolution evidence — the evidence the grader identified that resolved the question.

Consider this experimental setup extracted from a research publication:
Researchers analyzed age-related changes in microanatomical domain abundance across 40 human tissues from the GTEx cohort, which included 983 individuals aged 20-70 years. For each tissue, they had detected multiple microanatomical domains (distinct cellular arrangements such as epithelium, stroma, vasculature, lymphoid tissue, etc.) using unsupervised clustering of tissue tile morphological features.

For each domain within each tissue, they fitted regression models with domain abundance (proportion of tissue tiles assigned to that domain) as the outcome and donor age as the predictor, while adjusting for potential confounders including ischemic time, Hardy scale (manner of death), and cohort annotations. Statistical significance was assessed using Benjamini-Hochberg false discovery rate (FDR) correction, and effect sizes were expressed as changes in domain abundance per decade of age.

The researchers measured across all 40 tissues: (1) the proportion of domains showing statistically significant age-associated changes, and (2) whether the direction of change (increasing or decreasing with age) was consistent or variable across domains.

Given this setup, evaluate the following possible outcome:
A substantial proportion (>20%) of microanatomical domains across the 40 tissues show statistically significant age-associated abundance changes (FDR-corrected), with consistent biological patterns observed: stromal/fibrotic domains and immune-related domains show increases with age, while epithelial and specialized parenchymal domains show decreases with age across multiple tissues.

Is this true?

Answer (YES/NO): NO